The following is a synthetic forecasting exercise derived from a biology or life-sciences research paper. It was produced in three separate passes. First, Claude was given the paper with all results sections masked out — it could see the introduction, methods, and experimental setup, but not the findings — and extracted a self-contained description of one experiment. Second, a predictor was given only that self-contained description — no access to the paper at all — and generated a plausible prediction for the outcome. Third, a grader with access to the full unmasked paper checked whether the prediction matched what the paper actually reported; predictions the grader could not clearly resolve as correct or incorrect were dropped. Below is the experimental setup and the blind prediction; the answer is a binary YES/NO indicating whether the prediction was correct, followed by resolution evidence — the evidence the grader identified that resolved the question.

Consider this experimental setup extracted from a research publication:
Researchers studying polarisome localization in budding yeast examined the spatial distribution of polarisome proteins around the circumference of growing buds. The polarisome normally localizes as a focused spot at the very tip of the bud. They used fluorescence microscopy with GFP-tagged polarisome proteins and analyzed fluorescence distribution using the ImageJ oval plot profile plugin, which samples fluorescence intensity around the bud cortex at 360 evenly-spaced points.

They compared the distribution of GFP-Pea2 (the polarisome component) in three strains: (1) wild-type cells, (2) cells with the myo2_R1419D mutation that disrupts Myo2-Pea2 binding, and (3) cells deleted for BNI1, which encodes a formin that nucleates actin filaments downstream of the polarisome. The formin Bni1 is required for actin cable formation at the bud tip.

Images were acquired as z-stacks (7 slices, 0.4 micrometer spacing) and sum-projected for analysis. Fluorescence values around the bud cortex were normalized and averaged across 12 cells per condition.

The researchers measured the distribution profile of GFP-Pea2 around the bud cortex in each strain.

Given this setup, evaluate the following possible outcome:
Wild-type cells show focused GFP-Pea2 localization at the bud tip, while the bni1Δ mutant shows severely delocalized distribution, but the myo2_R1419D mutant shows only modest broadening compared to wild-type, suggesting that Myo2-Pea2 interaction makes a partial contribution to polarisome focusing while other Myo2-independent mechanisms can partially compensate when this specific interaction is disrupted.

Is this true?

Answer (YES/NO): NO